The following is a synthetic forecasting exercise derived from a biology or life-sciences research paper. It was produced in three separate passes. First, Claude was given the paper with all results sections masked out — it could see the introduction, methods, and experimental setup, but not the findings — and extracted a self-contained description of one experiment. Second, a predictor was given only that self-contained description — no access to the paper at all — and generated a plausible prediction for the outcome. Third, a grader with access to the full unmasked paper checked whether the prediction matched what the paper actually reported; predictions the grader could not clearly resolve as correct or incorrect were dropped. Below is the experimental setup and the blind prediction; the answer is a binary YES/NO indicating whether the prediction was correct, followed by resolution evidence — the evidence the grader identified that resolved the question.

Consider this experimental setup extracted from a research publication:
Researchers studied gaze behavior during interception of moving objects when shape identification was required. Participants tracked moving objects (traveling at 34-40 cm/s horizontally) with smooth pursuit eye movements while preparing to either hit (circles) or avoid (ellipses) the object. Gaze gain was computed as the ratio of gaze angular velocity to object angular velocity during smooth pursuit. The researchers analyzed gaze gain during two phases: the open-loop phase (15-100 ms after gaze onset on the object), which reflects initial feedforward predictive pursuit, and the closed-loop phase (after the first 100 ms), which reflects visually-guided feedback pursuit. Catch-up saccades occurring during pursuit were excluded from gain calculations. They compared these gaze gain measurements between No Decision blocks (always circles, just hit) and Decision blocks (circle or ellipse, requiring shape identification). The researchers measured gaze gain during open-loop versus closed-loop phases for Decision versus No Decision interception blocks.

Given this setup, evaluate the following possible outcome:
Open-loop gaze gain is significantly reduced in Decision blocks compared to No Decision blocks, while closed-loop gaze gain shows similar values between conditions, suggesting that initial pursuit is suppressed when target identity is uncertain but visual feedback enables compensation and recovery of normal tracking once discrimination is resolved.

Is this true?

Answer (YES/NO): NO